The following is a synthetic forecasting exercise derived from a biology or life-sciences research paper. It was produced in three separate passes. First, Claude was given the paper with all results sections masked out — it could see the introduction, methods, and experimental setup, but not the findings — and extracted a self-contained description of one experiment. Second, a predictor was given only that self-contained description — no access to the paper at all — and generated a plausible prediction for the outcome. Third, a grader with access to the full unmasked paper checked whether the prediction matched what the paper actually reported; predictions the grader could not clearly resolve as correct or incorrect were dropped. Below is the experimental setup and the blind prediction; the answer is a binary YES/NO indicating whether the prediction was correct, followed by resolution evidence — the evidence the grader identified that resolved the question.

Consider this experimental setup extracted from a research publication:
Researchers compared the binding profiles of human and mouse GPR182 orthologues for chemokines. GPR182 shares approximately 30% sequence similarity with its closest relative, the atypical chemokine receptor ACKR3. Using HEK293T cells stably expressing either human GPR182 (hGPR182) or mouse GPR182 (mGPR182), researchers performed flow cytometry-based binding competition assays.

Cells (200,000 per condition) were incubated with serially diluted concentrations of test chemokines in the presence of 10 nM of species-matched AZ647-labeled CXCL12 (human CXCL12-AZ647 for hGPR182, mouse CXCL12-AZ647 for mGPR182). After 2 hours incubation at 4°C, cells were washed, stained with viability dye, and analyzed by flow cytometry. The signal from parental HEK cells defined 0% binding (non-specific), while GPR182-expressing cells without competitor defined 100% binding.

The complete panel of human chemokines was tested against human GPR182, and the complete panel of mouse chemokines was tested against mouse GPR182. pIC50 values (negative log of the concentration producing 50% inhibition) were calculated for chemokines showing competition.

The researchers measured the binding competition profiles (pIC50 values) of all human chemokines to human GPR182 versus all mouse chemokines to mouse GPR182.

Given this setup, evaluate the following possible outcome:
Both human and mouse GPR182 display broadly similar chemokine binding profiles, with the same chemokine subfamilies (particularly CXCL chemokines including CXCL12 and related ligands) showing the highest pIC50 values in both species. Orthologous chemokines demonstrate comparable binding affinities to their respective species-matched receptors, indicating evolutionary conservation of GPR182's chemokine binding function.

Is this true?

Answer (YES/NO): NO